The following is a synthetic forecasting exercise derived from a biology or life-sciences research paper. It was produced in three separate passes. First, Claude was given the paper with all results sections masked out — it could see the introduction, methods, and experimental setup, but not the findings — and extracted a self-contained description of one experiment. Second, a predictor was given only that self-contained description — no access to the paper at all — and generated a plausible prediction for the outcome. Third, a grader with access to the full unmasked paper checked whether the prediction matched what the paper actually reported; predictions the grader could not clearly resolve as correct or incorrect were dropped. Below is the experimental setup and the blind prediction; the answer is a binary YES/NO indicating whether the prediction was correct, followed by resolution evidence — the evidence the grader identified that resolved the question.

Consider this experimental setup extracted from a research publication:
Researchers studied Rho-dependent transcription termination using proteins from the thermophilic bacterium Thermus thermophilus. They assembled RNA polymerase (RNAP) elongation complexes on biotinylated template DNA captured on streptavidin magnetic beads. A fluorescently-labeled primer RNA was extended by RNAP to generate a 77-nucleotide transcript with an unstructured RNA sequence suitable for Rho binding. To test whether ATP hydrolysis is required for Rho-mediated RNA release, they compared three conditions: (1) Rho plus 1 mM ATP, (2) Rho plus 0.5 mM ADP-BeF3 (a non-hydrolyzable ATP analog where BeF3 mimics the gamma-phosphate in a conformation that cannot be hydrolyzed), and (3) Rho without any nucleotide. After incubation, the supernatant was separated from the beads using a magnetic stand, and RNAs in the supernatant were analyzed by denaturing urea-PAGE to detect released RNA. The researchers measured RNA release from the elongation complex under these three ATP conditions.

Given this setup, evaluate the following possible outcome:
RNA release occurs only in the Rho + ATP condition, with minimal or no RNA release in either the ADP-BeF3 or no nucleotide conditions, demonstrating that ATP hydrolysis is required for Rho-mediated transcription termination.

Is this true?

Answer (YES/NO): YES